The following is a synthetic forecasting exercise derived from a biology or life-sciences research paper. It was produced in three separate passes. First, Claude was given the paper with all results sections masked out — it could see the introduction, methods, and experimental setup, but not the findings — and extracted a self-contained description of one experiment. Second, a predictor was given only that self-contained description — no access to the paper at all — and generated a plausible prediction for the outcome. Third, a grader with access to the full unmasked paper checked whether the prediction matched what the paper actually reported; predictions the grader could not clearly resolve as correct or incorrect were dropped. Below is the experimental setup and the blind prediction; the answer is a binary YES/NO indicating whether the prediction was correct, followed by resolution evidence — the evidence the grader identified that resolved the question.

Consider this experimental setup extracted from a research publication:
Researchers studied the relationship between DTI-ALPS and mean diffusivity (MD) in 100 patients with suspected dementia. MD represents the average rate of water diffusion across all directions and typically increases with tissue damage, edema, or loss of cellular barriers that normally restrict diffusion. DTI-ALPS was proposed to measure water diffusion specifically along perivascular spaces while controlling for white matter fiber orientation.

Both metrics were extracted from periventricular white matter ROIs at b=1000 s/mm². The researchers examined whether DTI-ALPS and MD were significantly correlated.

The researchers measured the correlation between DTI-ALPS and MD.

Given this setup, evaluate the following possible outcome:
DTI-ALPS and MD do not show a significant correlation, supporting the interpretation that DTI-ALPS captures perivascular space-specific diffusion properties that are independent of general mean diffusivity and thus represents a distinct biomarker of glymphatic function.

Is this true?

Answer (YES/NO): NO